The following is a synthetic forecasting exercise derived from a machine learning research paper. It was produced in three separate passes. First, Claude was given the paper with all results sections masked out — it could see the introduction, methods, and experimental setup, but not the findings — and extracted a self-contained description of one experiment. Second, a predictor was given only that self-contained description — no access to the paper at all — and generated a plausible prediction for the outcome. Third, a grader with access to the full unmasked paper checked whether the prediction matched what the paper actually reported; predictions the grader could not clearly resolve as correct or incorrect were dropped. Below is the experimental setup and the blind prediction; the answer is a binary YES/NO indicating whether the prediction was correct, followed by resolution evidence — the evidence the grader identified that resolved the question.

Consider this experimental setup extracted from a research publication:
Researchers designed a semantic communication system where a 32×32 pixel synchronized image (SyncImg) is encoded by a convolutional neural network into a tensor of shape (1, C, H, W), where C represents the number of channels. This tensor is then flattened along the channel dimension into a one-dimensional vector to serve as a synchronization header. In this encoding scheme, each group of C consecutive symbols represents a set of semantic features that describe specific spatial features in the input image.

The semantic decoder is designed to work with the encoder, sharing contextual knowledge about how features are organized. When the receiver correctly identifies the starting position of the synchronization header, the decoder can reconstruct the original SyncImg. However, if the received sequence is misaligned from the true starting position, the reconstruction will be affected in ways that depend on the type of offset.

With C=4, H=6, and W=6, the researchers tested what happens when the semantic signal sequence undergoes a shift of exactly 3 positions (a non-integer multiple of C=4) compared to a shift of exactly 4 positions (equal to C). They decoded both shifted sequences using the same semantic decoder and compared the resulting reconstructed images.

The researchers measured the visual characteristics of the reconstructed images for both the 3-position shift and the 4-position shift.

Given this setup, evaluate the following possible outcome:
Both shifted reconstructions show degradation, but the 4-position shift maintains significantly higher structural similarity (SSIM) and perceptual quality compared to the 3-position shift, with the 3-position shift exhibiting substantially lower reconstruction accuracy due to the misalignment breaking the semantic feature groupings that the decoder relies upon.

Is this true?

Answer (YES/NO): NO